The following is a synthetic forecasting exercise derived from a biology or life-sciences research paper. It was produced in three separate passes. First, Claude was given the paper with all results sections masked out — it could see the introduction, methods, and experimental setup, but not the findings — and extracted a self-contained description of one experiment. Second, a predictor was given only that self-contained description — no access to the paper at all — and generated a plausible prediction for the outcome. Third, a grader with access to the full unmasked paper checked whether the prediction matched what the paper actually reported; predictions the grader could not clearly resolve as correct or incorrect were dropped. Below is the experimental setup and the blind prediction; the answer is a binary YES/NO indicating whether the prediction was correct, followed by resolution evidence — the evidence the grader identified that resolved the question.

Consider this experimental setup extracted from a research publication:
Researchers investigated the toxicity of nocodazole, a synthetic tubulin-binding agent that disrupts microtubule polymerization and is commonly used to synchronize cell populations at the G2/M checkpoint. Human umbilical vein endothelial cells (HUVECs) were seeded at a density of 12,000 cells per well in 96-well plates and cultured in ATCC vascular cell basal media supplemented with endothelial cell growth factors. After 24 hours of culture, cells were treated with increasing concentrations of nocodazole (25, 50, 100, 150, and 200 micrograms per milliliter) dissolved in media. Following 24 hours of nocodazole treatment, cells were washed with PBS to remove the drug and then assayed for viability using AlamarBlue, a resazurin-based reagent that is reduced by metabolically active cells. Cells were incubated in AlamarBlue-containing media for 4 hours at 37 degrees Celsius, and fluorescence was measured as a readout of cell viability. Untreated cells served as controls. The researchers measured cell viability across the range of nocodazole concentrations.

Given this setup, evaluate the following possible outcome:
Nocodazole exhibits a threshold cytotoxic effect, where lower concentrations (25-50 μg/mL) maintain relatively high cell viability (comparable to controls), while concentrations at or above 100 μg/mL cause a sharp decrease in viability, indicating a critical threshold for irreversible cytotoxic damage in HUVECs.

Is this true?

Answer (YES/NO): NO